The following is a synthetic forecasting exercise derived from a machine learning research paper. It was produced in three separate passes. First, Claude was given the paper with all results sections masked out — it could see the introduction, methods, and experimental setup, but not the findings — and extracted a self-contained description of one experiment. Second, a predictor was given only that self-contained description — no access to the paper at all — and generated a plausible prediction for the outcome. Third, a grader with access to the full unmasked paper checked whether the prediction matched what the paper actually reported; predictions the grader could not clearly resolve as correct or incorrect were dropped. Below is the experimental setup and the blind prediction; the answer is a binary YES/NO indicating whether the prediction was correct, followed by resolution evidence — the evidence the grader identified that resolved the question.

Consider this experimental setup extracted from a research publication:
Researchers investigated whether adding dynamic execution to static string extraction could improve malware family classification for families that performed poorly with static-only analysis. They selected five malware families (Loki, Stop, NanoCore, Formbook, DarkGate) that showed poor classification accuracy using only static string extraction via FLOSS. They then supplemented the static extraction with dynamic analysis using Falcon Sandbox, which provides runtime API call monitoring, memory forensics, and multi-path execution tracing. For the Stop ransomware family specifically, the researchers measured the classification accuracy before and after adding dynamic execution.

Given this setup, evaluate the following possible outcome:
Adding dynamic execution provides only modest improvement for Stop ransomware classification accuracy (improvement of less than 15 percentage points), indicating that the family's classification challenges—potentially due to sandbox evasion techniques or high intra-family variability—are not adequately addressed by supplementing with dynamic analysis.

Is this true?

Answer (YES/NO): NO